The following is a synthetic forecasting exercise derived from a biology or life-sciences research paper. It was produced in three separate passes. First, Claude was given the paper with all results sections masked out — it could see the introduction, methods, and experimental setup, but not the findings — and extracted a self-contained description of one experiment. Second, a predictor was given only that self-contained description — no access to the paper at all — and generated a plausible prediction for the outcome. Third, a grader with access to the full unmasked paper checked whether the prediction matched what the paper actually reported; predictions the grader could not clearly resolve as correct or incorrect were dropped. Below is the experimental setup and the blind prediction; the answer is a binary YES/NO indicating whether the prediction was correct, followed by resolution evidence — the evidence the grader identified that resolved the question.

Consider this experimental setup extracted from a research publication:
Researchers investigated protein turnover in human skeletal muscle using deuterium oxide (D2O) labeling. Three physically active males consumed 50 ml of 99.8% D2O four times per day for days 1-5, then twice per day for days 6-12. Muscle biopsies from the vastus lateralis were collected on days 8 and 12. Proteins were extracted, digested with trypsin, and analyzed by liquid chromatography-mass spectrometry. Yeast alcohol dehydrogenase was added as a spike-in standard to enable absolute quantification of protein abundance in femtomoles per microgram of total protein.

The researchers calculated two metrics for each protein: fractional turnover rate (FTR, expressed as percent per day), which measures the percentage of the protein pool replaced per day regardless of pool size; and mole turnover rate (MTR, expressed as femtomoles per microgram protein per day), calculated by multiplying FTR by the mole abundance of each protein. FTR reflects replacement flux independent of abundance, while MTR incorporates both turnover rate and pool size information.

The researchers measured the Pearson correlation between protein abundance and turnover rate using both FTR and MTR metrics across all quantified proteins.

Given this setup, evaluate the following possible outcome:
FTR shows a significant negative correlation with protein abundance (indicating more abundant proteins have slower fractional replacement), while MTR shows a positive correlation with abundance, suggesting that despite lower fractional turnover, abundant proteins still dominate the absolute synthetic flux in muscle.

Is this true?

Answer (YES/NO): NO